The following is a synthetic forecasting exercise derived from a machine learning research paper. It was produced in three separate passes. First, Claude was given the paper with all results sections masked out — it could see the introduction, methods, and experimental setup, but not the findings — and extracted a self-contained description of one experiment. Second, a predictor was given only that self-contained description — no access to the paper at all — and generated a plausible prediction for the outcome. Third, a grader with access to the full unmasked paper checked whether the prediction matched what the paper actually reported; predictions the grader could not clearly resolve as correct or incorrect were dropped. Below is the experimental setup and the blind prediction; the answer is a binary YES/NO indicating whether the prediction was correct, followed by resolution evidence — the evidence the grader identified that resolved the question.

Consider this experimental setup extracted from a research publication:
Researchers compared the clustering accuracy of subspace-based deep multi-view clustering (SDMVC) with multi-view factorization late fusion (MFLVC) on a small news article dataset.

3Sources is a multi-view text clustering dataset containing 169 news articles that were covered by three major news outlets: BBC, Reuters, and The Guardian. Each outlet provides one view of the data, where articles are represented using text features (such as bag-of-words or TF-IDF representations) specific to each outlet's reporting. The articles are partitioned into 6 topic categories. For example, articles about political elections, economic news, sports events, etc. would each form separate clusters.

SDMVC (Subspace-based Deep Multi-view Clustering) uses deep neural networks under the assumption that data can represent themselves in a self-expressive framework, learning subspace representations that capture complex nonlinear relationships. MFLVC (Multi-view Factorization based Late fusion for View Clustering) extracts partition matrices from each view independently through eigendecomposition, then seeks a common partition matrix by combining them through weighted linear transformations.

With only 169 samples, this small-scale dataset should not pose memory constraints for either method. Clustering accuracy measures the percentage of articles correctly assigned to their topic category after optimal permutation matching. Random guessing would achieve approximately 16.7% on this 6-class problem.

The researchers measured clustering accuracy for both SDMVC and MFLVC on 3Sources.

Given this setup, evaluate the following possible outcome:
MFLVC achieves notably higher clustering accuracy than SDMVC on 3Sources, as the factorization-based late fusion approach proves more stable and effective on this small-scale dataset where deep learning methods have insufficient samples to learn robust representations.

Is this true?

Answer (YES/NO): YES